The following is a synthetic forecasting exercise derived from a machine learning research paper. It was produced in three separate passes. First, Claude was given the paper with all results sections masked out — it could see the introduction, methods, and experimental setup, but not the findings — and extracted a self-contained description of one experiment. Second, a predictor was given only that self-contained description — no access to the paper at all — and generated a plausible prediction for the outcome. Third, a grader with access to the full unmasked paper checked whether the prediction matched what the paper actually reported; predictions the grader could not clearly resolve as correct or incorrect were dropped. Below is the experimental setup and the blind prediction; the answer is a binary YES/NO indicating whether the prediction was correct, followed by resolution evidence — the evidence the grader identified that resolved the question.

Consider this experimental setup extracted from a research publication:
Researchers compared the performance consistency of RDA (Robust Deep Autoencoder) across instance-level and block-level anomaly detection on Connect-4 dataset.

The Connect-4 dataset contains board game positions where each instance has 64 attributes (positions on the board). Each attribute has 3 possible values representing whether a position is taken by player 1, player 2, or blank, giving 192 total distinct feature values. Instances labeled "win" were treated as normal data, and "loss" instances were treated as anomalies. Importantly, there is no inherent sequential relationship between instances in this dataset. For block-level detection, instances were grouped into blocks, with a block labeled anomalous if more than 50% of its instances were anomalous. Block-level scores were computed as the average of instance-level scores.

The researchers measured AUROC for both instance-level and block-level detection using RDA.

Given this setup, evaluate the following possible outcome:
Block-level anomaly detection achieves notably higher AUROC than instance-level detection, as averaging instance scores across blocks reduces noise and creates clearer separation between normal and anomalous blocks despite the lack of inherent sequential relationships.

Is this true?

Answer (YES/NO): NO